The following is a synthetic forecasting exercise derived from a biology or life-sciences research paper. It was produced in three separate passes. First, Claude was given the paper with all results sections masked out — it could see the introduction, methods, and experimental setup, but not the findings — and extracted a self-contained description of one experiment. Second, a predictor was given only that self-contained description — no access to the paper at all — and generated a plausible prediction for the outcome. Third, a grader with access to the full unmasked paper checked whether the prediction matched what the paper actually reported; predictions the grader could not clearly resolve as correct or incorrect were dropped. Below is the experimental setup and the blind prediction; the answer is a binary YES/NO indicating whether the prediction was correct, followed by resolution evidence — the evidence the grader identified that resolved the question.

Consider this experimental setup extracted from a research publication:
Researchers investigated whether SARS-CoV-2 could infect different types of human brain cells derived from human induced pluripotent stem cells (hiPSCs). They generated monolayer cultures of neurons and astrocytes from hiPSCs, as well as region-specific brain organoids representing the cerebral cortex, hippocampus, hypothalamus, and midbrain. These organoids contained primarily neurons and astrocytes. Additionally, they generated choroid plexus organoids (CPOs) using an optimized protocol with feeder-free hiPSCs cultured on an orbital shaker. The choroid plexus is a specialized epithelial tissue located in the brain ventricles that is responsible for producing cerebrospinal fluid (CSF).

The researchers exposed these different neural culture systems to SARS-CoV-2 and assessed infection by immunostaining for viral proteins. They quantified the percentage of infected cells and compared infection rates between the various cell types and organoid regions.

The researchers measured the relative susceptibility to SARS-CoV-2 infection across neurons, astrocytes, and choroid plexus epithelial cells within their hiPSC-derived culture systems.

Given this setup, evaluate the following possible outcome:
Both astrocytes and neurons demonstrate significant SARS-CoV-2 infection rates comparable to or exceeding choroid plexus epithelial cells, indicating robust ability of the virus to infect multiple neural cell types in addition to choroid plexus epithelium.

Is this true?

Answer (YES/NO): NO